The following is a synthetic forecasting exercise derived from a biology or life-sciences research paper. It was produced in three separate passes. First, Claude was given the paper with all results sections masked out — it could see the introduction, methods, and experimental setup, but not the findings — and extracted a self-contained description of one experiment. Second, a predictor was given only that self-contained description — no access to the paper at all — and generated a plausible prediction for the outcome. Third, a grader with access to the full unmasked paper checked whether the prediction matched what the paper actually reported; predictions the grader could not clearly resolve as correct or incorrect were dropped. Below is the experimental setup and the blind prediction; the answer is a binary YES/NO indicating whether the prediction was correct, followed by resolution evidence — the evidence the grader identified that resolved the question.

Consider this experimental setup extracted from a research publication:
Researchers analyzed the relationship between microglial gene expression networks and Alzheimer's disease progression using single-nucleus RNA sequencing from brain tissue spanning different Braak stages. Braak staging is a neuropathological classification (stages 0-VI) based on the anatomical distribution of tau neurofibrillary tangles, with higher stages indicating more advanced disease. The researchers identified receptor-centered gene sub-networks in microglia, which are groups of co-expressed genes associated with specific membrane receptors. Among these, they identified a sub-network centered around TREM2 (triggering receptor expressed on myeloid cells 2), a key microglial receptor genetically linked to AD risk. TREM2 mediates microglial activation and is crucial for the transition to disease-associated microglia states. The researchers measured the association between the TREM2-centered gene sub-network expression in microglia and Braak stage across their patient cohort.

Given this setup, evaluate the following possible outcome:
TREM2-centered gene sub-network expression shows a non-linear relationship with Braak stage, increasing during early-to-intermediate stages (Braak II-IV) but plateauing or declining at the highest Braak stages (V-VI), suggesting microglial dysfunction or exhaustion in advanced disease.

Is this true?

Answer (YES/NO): NO